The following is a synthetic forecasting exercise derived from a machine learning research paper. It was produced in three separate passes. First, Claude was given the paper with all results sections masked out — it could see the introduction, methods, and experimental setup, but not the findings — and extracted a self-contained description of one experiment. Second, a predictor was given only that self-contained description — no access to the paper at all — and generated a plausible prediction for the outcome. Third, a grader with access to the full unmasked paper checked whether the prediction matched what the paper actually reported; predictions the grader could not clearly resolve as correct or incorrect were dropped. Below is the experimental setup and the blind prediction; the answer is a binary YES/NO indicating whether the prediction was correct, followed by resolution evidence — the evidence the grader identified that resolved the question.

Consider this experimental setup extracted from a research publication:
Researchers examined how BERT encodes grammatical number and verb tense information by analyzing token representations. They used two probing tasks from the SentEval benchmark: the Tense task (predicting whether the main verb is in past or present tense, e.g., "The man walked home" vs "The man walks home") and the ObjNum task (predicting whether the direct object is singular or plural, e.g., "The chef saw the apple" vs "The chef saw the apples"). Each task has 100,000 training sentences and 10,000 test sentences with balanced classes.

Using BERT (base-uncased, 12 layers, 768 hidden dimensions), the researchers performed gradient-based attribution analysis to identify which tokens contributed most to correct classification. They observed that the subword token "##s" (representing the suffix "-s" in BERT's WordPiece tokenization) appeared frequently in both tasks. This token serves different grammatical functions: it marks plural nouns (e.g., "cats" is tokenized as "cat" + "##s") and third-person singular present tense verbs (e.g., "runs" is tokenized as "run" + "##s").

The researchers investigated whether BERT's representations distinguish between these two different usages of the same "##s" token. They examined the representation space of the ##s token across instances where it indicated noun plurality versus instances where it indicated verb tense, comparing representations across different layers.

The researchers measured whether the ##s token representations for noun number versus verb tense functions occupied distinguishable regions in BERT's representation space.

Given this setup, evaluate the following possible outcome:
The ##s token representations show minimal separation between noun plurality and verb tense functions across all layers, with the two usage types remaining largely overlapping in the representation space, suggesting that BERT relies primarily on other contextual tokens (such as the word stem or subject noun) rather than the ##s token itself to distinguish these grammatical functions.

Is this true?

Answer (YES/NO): NO